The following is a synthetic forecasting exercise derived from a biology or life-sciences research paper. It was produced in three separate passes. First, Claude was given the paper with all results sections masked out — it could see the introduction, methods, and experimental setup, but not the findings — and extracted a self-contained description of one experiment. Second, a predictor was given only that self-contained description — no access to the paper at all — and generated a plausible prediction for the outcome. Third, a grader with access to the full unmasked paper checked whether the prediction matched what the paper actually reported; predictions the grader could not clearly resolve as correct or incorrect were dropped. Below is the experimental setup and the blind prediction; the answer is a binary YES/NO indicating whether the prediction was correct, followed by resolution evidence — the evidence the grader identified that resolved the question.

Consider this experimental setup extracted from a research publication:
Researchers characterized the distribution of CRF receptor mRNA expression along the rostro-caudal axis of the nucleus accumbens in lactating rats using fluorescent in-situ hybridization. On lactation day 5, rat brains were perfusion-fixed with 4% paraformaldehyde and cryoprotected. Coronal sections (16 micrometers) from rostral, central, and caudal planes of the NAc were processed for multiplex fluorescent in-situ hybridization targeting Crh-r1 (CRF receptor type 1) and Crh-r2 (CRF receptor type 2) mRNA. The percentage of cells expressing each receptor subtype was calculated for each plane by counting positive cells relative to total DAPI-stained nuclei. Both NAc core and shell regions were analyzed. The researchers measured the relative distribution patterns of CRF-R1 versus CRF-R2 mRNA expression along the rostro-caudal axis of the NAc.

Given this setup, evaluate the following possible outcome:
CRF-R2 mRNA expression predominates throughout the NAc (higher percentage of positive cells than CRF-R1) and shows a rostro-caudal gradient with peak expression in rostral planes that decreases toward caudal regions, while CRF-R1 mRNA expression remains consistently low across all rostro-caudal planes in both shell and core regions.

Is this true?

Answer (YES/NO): NO